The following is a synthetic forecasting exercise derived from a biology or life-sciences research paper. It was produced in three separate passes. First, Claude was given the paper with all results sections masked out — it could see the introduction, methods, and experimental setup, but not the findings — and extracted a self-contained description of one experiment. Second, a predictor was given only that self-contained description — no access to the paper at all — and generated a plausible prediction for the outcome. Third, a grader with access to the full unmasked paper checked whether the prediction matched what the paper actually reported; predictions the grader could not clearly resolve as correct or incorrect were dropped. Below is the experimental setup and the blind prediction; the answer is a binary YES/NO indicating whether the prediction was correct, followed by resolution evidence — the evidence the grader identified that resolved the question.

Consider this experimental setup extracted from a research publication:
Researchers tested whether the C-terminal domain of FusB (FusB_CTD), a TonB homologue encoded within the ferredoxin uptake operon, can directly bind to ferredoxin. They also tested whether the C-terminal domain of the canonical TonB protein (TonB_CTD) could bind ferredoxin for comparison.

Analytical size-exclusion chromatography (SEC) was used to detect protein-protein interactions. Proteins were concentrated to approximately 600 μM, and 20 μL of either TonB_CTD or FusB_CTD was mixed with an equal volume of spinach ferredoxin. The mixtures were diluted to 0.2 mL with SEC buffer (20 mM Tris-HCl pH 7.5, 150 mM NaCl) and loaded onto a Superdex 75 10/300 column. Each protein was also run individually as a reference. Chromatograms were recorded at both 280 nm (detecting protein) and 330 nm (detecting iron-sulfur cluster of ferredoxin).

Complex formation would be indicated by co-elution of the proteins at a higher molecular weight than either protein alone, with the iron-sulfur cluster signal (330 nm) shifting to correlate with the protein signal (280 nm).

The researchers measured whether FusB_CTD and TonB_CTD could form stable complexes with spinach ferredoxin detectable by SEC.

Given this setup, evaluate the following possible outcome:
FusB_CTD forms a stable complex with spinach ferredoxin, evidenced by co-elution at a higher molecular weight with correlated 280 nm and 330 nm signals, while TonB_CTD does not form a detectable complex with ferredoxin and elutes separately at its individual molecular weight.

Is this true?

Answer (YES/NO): YES